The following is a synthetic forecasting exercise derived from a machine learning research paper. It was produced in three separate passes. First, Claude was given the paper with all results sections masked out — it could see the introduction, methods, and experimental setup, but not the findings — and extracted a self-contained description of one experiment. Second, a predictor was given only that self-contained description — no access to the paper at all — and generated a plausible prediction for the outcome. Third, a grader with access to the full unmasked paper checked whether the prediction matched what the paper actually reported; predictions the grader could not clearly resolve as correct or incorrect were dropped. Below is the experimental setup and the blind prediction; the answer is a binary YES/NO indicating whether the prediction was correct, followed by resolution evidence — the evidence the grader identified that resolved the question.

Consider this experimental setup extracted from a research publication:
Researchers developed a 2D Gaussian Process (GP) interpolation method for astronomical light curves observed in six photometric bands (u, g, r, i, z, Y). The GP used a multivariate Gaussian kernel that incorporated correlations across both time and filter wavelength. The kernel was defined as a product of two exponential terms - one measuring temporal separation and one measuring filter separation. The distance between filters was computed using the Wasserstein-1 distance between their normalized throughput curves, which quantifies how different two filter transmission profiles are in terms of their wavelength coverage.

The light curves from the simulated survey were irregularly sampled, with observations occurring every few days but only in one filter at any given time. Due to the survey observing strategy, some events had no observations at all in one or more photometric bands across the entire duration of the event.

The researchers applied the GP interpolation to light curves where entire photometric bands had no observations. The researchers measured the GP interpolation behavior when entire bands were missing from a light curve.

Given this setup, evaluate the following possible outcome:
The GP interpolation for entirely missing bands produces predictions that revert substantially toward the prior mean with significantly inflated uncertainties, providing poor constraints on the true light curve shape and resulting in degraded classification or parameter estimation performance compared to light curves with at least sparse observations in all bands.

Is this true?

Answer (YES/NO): NO